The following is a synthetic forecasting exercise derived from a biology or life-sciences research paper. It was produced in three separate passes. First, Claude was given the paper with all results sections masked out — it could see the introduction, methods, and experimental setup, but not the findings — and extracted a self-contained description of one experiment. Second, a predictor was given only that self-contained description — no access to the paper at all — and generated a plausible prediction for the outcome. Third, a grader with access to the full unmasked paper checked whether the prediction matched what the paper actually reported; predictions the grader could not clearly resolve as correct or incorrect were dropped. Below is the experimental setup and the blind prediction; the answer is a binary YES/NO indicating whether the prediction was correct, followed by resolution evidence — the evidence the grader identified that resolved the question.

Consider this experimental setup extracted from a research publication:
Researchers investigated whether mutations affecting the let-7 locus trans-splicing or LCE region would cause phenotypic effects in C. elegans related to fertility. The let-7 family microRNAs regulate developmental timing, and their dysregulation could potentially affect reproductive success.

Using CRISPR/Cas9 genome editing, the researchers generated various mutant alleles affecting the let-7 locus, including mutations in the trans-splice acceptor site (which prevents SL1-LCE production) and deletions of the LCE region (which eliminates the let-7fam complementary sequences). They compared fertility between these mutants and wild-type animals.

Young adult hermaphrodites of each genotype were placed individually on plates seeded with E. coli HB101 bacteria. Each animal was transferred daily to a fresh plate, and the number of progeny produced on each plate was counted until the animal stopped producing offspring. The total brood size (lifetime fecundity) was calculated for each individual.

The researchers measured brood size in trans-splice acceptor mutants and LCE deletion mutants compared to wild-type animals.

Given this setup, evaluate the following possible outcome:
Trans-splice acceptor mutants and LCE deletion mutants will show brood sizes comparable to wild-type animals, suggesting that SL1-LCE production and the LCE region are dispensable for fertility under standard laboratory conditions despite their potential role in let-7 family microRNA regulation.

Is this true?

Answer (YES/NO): YES